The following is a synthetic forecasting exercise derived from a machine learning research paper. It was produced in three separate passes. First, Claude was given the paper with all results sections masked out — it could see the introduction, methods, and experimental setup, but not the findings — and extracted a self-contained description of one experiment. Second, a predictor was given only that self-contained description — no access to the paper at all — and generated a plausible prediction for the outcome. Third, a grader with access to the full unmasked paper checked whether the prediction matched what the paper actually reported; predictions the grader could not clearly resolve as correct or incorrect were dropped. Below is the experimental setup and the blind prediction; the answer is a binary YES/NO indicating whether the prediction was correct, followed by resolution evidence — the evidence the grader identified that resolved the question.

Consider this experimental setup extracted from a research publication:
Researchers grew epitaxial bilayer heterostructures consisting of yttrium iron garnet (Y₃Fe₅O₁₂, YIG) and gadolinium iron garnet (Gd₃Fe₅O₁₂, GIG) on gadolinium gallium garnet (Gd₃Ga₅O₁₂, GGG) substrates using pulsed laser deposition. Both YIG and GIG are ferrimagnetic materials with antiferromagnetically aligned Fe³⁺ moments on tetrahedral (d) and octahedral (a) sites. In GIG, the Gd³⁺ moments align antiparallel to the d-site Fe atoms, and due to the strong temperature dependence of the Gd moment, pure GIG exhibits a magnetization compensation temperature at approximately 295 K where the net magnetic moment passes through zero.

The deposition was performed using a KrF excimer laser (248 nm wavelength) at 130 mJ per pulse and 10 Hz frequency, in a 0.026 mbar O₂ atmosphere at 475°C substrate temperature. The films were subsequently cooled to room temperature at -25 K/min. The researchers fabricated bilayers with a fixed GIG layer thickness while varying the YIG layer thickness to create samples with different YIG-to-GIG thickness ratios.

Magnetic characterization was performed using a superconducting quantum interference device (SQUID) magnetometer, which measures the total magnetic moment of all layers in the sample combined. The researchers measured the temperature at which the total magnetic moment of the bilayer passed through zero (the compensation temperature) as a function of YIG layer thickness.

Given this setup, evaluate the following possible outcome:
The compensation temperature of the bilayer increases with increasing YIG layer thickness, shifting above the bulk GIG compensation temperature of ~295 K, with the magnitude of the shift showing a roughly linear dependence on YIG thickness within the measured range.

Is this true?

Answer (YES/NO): NO